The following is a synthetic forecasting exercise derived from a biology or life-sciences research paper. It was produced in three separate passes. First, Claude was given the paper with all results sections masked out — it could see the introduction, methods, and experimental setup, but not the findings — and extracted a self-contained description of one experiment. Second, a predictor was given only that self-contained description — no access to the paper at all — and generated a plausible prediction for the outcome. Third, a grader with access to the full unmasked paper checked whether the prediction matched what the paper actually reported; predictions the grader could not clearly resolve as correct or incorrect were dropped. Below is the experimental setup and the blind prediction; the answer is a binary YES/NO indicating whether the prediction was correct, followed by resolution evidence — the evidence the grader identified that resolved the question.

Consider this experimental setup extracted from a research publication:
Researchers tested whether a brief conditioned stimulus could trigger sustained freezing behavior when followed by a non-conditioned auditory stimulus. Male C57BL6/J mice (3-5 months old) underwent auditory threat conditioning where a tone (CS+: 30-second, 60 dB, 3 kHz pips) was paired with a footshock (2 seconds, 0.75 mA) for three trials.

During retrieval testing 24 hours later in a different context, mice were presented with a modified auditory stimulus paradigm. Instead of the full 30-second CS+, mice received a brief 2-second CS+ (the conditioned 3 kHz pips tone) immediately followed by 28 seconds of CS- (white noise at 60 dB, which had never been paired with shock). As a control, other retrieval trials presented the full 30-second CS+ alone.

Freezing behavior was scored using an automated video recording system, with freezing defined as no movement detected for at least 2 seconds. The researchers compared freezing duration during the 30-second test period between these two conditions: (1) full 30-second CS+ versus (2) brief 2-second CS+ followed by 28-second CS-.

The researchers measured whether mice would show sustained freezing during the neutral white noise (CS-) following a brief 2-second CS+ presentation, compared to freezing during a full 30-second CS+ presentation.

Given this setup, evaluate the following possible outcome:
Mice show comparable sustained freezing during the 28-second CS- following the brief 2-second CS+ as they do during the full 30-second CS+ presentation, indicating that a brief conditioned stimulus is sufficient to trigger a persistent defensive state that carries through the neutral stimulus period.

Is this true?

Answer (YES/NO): YES